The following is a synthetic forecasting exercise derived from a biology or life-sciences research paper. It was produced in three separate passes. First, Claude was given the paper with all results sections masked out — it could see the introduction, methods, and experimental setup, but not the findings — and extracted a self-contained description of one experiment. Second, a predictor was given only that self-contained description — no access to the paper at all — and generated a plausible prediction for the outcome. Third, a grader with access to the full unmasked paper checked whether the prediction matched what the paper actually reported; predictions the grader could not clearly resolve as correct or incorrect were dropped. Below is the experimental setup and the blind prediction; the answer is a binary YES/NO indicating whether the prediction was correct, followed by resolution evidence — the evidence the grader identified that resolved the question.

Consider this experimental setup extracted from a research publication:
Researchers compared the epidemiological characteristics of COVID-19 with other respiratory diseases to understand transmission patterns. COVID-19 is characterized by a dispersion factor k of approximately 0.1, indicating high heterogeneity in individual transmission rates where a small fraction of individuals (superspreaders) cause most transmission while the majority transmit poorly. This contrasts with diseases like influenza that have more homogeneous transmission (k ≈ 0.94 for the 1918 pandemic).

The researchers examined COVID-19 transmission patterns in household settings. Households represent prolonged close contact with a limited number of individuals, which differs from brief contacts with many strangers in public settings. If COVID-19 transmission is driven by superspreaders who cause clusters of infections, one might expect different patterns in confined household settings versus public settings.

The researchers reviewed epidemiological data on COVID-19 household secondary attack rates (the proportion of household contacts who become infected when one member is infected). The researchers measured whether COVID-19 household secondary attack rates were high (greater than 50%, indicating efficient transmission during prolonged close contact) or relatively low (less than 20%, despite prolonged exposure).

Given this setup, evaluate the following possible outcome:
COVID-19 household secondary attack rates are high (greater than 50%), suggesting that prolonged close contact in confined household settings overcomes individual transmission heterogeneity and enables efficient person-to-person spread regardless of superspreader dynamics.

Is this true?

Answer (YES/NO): NO